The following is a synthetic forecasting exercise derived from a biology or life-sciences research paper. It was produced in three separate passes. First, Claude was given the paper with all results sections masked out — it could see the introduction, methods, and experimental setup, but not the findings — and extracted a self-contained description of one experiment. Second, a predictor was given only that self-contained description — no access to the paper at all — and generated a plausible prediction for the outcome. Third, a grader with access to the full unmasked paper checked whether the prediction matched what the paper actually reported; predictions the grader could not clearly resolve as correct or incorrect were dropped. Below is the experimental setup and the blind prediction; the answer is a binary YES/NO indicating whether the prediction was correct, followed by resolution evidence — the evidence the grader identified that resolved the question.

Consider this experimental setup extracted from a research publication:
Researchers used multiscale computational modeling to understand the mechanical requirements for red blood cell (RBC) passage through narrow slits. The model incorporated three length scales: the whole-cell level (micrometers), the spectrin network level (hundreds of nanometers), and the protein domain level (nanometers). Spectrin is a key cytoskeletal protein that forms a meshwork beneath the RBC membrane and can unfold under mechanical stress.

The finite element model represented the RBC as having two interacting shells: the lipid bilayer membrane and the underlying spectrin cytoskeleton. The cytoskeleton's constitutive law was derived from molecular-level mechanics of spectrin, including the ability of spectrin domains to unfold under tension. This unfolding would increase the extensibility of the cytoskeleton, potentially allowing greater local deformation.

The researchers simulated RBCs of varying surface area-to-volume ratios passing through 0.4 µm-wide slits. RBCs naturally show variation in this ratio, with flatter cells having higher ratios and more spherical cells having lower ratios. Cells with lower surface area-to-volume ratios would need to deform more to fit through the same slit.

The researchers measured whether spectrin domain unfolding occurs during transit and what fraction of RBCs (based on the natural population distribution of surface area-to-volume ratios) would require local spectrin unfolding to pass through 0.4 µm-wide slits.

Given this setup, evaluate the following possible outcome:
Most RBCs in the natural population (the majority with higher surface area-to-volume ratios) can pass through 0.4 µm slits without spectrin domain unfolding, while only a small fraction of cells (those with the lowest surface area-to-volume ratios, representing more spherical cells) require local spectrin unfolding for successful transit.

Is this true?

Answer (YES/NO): NO